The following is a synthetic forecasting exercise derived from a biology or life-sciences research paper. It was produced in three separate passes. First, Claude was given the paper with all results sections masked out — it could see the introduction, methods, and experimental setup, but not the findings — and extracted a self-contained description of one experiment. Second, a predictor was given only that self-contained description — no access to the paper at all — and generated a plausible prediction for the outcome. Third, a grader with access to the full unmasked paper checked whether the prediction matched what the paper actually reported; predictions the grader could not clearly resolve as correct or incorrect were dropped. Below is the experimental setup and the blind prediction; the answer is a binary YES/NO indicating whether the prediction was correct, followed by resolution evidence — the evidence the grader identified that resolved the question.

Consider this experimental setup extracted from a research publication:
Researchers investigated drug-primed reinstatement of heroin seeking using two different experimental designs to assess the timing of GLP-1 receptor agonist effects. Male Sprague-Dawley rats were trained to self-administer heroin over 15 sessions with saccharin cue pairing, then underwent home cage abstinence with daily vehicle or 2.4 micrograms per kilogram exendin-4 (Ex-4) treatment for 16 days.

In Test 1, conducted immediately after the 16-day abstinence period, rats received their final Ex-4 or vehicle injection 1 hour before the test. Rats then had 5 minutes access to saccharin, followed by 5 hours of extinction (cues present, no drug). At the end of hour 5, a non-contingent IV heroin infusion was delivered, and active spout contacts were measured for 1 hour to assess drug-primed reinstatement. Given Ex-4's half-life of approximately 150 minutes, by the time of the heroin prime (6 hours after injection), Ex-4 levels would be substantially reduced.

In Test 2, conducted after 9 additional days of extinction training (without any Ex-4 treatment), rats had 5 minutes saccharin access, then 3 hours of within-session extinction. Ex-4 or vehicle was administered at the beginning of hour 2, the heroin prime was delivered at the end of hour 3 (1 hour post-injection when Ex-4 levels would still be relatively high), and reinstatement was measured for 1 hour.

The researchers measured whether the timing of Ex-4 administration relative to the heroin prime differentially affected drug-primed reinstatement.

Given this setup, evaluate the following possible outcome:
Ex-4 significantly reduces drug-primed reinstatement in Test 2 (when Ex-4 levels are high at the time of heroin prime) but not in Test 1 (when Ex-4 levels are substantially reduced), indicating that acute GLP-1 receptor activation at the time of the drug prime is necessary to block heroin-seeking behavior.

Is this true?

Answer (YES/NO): YES